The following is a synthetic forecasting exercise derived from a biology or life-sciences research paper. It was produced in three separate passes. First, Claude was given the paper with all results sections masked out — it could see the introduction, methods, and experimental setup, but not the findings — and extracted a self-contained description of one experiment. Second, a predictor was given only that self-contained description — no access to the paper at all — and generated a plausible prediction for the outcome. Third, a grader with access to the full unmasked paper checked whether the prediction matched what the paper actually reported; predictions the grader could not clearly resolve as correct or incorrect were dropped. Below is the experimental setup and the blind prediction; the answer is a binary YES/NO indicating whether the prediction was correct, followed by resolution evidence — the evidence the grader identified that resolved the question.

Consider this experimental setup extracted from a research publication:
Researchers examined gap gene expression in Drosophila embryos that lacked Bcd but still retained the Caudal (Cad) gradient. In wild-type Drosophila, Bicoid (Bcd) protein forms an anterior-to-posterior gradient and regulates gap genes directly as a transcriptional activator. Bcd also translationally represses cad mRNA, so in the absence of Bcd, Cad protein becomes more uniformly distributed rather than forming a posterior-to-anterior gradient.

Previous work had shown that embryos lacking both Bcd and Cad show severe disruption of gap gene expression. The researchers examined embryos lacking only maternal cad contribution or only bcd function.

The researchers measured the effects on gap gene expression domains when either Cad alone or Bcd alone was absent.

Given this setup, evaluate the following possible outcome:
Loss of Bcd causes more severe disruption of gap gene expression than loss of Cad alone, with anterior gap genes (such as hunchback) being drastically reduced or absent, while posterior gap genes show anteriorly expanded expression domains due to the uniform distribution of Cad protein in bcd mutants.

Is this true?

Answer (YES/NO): NO